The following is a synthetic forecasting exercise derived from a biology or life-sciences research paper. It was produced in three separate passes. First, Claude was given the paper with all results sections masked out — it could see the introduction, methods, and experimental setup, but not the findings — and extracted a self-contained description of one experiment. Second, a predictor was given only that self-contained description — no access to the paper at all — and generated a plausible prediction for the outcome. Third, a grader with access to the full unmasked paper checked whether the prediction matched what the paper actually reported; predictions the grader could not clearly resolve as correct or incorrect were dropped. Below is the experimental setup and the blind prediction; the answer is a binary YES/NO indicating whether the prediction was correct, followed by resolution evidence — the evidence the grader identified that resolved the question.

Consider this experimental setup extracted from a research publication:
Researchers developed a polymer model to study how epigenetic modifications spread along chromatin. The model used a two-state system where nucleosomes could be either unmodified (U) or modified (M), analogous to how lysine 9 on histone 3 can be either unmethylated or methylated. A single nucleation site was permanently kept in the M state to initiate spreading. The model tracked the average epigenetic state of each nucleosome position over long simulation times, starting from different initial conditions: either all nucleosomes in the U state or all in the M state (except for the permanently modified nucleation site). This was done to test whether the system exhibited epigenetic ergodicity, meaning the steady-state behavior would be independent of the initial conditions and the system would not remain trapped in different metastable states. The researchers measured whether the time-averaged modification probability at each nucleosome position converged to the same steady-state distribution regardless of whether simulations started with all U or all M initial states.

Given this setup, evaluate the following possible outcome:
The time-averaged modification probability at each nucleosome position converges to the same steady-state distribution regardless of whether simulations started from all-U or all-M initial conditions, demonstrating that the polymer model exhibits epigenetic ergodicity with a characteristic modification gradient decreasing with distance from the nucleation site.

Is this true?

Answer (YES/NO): YES